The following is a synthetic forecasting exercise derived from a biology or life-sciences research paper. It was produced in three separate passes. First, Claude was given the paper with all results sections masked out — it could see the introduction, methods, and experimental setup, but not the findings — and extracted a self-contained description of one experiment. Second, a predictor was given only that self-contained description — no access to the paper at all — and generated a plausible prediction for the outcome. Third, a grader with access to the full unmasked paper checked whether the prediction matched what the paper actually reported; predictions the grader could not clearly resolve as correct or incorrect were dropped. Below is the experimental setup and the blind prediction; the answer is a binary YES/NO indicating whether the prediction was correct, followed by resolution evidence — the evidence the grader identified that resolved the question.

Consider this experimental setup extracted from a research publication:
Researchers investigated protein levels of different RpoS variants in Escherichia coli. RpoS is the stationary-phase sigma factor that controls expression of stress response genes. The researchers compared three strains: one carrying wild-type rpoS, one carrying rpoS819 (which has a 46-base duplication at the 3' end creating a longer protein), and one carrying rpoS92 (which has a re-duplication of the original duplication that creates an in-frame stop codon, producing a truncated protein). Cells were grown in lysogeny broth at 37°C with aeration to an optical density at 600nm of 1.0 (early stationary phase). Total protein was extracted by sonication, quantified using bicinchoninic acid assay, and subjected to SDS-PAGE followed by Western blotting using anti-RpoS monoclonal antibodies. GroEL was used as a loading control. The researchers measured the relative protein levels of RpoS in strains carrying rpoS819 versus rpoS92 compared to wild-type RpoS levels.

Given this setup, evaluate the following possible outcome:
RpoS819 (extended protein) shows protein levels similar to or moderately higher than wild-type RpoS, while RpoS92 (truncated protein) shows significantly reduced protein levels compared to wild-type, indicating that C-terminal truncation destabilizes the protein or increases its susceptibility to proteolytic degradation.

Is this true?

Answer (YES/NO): NO